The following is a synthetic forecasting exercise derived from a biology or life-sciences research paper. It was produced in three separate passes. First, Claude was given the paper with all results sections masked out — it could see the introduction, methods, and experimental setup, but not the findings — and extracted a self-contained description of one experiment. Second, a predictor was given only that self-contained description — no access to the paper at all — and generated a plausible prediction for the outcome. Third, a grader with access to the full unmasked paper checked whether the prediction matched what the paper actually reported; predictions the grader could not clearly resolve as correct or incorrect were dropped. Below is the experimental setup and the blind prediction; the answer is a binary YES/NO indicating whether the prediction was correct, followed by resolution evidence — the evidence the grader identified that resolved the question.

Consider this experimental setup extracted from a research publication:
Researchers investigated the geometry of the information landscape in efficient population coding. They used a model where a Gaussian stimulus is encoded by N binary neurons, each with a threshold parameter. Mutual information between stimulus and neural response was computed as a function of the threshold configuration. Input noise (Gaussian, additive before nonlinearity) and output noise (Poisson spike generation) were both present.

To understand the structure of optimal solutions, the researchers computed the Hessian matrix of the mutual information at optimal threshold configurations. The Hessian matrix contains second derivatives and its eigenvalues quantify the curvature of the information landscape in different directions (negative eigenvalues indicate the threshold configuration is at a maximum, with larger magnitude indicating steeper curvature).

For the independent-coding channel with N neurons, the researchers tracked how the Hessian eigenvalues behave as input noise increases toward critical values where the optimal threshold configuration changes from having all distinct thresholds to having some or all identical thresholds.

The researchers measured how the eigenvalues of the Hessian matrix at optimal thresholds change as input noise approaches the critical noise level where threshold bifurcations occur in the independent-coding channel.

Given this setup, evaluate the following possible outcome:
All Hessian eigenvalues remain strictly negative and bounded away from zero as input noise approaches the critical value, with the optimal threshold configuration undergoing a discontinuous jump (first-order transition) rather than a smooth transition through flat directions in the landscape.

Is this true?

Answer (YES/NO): NO